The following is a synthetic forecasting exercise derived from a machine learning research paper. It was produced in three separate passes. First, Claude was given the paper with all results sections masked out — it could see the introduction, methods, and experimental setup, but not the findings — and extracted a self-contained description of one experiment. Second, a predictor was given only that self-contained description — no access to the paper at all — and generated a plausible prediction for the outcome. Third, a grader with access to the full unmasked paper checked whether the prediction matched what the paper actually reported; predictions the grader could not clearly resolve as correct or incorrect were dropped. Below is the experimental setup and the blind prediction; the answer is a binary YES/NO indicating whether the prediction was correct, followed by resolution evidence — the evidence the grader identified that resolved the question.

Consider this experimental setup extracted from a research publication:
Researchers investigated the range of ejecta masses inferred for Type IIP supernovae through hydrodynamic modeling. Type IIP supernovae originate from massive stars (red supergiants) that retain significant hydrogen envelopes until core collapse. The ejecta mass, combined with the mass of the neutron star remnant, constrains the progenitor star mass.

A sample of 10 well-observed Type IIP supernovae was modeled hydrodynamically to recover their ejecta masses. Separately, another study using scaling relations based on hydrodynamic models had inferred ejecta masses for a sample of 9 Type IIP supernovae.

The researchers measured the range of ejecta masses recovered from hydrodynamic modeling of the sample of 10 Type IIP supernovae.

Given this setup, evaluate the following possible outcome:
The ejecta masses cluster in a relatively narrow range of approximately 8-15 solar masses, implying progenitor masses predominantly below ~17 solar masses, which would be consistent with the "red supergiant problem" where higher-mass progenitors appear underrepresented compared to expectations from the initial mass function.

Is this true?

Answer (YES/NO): NO